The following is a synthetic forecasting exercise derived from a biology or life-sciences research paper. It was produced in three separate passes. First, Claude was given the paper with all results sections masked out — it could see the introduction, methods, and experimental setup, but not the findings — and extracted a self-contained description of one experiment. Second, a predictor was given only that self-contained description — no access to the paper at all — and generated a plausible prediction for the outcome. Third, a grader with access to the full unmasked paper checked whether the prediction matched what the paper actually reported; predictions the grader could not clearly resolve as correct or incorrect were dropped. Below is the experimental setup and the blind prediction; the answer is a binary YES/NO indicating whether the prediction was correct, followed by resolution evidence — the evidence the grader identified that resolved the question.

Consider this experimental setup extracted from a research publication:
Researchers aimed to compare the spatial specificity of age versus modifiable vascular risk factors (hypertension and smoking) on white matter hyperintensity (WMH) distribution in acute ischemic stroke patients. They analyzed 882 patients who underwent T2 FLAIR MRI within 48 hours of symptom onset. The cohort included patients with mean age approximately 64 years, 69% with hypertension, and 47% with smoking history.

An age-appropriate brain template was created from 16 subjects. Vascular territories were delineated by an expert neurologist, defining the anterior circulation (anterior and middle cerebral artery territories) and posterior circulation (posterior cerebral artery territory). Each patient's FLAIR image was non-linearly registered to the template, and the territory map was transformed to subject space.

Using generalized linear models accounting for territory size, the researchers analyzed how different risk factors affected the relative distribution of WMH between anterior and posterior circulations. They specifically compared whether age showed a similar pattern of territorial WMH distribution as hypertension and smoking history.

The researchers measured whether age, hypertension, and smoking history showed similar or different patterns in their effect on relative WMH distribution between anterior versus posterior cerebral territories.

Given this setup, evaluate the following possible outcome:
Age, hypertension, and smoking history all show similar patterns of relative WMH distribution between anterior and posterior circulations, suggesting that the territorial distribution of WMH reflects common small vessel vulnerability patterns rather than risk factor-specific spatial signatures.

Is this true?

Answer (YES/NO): NO